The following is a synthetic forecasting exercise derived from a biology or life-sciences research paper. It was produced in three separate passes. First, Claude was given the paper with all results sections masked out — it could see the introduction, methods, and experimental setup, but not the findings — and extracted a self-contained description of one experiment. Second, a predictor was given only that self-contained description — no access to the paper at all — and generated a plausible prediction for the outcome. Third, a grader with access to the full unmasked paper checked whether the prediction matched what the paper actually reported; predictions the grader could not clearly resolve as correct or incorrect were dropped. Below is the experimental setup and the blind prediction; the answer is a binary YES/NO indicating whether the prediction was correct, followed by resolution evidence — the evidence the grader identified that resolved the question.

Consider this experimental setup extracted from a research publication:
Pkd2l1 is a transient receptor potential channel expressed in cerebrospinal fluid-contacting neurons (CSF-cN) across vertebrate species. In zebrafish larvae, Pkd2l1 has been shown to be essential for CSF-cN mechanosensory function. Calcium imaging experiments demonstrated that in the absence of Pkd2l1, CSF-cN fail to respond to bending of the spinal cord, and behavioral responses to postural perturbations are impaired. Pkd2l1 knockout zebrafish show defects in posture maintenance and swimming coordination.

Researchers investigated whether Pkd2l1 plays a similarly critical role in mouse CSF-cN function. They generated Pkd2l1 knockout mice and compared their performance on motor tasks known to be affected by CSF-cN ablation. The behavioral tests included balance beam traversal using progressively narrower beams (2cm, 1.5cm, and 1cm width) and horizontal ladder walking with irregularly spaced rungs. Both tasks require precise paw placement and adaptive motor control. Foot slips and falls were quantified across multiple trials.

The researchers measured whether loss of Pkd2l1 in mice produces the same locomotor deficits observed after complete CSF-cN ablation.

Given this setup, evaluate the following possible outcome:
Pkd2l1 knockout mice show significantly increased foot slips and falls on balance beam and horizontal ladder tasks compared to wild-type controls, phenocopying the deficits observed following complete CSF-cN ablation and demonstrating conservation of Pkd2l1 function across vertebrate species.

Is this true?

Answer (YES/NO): NO